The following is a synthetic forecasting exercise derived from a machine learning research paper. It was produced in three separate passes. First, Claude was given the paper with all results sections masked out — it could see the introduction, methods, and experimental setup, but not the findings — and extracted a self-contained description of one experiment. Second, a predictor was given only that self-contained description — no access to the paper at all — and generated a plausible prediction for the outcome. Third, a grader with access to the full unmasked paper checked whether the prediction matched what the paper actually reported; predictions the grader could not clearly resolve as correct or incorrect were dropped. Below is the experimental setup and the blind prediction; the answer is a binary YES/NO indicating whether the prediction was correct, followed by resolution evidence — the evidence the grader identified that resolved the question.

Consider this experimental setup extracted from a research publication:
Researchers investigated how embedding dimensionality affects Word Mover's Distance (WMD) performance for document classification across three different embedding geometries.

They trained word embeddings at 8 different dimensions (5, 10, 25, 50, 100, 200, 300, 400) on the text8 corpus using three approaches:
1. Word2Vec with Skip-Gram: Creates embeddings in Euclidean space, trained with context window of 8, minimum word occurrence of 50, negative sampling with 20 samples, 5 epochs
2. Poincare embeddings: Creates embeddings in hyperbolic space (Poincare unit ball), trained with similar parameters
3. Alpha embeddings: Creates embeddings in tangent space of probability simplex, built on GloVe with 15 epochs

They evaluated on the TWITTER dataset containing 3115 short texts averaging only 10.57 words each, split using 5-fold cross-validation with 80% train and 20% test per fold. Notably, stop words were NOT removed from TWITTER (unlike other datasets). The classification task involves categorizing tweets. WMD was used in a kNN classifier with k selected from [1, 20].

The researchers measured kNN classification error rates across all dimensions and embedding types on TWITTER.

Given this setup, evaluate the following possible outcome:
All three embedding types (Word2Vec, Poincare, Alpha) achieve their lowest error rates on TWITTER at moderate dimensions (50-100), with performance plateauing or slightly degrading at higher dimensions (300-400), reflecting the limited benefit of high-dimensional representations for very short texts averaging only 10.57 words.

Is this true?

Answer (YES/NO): NO